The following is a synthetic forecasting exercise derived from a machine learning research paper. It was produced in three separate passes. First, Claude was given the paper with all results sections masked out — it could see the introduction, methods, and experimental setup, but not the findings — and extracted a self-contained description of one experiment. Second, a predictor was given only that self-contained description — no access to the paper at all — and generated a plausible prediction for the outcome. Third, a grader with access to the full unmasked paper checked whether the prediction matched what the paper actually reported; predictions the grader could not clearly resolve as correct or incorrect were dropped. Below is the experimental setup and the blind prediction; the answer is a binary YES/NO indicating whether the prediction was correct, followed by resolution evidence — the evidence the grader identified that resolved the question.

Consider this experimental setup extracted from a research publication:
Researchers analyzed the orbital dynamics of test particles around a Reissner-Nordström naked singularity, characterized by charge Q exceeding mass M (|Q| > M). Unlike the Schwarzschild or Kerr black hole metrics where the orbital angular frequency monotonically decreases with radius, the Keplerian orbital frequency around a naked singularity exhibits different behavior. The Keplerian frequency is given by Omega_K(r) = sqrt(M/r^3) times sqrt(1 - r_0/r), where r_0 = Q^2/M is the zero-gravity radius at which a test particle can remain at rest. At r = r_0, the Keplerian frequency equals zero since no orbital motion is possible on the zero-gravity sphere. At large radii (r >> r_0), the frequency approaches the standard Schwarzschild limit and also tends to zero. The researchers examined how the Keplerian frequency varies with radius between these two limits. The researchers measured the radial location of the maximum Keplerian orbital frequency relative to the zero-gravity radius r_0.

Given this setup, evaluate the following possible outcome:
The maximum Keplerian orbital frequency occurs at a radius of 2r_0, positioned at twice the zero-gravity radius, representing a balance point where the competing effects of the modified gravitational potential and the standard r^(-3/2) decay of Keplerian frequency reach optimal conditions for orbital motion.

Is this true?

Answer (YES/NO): NO